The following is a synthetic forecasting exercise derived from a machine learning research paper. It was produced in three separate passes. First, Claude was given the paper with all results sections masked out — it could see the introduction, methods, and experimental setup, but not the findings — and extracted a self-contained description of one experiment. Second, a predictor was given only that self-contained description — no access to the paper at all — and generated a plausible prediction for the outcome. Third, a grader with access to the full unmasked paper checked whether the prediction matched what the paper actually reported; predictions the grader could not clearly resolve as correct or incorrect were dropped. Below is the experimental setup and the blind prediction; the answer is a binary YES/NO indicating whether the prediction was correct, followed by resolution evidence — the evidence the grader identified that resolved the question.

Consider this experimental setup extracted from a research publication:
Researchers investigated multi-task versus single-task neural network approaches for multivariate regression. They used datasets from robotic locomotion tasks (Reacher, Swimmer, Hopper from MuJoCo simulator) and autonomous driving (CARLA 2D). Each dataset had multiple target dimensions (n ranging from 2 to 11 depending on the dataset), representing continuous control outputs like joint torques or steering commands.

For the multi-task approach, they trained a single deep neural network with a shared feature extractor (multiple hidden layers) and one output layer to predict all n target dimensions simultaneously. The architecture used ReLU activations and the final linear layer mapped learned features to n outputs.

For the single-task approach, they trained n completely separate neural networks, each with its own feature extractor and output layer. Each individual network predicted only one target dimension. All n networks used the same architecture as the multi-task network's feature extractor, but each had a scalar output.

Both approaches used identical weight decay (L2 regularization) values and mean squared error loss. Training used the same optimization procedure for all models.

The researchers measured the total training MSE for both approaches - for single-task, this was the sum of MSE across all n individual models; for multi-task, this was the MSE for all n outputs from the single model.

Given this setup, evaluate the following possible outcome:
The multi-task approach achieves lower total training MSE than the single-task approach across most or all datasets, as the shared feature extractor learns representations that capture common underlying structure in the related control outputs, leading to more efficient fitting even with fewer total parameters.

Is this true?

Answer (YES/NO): YES